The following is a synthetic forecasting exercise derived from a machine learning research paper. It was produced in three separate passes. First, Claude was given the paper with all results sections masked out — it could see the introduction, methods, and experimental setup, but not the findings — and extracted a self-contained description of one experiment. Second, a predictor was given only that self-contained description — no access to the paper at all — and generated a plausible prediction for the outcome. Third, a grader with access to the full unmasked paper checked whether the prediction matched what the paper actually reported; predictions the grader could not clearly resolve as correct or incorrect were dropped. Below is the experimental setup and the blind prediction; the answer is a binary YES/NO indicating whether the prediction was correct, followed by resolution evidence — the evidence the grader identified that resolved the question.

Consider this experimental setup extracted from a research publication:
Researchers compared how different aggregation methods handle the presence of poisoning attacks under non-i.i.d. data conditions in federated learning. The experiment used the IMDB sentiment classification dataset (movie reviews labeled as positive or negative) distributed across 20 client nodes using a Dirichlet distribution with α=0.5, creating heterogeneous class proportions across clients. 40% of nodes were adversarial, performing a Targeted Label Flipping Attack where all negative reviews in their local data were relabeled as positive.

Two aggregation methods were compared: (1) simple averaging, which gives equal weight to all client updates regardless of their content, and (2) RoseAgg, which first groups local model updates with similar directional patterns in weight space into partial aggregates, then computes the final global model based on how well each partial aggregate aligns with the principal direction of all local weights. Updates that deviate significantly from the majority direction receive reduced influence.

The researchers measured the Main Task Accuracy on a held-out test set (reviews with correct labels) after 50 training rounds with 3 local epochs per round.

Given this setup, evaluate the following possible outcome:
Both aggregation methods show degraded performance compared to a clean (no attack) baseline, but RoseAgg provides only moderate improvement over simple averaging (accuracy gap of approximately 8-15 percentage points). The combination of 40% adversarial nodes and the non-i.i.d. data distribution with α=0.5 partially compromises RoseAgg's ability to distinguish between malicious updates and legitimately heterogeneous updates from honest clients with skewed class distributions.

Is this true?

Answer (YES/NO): NO